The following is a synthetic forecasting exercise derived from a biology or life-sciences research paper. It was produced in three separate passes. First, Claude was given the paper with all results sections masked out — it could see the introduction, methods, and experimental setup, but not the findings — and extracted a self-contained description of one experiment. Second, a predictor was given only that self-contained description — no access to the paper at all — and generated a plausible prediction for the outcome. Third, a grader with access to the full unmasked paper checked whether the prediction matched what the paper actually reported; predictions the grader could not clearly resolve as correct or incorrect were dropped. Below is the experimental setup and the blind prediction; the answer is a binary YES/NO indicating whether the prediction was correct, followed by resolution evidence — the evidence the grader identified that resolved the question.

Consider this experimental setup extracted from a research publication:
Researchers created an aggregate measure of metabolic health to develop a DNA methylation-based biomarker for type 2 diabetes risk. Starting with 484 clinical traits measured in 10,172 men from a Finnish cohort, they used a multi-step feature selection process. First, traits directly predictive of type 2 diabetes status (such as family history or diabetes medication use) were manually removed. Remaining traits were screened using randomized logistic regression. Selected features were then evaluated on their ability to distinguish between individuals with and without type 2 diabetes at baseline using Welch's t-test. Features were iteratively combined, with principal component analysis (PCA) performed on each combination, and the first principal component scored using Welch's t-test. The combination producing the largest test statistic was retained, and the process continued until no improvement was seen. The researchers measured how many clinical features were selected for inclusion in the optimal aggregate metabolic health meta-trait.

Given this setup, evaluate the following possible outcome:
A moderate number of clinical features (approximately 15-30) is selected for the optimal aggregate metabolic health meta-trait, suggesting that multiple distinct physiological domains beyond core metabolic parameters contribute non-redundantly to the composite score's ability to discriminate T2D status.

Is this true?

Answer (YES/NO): NO